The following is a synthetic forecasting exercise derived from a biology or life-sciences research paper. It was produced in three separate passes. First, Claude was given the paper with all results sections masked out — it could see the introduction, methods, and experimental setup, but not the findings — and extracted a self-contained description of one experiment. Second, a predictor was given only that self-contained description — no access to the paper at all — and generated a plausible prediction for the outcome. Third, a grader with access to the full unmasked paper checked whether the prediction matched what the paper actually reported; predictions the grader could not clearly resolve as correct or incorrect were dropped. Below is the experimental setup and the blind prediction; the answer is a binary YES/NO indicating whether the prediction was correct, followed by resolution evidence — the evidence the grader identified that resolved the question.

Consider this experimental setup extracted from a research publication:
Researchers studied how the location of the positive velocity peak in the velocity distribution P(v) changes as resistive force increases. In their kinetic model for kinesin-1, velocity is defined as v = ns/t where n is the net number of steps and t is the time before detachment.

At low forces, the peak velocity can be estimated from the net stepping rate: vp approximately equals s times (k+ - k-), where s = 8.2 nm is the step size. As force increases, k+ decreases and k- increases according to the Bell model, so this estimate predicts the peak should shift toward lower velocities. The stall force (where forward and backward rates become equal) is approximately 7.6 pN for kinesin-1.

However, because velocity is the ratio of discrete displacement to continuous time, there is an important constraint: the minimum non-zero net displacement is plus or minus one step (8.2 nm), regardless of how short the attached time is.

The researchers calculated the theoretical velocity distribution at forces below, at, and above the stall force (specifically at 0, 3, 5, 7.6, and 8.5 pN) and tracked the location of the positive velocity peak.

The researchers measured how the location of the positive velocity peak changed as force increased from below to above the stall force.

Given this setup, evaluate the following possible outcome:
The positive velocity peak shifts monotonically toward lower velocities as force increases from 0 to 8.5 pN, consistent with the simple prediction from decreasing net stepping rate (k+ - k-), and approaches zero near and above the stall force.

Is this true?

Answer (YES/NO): NO